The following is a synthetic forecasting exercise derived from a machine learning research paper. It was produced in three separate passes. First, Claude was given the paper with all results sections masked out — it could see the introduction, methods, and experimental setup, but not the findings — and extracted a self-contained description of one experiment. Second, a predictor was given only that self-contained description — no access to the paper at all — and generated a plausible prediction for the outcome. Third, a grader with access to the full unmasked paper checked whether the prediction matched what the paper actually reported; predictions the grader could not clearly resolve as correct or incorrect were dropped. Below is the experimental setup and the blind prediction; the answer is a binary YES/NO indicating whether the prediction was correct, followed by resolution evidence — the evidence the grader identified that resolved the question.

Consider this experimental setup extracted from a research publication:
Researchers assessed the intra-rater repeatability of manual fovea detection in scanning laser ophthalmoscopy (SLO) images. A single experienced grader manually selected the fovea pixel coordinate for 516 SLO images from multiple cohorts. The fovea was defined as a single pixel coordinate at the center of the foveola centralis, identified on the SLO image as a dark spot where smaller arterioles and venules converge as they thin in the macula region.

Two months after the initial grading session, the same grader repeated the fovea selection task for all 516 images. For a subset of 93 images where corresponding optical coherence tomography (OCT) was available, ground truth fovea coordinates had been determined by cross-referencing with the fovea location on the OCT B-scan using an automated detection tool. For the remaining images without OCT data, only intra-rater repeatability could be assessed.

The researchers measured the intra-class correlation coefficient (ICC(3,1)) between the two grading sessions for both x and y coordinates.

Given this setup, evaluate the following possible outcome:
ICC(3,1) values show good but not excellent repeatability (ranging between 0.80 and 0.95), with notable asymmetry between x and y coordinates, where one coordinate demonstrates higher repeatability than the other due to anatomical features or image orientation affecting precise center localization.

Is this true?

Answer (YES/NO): NO